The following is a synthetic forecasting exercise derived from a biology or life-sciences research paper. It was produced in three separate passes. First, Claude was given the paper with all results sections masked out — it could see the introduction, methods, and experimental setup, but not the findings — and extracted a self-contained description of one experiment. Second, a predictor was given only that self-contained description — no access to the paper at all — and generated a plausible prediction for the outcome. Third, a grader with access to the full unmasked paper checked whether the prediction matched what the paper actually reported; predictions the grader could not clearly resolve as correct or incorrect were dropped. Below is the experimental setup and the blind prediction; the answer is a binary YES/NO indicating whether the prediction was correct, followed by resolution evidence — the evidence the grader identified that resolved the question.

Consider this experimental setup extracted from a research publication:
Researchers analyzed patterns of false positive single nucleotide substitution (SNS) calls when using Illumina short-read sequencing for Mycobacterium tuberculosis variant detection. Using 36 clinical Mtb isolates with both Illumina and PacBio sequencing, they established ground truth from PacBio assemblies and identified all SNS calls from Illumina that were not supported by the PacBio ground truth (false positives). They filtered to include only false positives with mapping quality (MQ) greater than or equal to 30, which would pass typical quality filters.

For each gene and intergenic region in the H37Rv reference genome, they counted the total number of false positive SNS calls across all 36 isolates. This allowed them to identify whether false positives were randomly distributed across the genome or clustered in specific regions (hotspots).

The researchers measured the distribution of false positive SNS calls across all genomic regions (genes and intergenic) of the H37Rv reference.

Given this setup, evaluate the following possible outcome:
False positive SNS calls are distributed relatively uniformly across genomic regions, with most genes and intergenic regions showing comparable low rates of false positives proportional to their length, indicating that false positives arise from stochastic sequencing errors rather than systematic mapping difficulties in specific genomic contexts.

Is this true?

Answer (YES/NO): NO